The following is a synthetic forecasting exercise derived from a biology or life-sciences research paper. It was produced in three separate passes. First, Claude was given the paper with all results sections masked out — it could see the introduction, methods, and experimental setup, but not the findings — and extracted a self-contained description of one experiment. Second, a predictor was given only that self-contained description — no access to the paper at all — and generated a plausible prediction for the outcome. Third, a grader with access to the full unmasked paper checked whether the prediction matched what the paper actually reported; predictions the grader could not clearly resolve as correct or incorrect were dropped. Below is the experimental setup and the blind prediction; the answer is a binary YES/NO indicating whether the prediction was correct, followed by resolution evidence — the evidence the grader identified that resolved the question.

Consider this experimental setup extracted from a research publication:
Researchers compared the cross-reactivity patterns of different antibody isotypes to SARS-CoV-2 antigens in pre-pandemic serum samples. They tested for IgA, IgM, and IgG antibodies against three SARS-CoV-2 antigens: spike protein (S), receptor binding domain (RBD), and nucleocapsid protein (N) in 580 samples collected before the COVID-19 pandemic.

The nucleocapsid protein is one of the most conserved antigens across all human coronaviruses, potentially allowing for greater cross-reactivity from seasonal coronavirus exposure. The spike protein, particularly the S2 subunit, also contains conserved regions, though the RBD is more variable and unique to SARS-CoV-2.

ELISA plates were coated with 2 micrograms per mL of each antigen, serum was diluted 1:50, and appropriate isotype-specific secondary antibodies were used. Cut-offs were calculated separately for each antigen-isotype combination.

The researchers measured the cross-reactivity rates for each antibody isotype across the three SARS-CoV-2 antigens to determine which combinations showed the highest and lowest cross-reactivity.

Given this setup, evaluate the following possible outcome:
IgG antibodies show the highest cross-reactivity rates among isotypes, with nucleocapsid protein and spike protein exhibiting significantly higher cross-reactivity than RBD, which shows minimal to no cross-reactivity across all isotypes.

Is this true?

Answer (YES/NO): NO